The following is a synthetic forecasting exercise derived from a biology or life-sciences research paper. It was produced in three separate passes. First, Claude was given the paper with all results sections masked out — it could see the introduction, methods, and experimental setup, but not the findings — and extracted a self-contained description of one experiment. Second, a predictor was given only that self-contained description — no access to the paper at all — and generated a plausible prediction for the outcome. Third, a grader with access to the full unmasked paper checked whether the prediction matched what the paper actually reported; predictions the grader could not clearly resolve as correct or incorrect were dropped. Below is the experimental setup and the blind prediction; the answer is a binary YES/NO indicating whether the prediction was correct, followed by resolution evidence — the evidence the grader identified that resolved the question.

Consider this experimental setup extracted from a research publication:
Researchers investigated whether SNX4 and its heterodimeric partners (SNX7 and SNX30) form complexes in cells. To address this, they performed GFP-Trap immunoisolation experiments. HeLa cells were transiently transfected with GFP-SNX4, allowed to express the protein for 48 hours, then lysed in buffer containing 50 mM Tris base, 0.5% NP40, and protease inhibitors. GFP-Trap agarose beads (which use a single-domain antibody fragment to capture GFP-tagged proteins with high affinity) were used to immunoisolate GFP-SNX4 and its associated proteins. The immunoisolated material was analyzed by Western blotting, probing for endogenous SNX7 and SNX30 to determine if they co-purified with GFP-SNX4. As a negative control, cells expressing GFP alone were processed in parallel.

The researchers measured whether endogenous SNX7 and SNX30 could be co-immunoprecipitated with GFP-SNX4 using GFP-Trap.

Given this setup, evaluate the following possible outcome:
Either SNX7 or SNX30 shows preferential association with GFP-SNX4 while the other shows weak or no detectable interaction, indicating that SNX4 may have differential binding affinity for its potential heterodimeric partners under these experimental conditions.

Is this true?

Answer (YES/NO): NO